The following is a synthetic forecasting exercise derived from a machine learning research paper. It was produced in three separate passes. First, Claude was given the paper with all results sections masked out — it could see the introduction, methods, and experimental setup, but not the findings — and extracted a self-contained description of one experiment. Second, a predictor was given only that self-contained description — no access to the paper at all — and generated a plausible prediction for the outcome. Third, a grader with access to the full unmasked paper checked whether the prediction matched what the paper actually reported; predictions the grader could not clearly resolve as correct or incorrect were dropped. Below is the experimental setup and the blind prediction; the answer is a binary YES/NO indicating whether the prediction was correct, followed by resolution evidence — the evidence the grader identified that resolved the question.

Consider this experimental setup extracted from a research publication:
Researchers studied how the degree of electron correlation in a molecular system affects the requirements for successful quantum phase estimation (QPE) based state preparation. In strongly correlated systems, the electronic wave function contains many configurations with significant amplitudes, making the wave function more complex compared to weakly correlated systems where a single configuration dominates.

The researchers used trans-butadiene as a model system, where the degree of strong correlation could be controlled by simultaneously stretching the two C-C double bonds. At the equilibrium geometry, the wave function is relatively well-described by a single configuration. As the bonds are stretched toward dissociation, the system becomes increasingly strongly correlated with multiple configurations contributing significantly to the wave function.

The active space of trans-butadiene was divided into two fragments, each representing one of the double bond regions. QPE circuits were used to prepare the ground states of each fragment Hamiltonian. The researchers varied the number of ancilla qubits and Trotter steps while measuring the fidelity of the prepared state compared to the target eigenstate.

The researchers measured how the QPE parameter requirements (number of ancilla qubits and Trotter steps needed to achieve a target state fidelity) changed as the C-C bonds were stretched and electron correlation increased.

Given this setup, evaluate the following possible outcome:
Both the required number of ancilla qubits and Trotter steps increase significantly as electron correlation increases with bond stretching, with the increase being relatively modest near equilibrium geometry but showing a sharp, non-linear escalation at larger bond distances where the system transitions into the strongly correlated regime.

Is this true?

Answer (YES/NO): NO